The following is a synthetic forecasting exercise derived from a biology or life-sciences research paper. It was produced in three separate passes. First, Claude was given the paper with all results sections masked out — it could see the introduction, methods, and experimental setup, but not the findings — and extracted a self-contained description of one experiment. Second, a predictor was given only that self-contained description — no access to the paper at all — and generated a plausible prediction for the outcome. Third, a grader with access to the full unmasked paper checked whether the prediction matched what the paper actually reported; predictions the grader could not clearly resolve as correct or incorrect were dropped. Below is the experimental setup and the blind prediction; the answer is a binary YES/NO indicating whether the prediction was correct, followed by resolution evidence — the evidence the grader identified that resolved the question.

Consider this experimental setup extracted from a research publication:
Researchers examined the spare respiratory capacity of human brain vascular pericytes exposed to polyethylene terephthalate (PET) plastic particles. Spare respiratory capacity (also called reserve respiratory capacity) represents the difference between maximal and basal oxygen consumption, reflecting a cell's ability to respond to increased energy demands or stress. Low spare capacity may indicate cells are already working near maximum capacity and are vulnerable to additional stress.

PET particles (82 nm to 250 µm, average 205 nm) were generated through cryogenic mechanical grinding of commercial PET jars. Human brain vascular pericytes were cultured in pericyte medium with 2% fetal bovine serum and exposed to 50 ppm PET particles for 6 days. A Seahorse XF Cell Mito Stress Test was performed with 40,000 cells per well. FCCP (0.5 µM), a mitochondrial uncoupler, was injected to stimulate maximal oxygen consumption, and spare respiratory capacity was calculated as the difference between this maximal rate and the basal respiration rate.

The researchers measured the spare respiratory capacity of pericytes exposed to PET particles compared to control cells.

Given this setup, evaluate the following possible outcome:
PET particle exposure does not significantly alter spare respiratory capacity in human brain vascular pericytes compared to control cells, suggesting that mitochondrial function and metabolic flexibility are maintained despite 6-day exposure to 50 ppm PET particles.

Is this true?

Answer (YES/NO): NO